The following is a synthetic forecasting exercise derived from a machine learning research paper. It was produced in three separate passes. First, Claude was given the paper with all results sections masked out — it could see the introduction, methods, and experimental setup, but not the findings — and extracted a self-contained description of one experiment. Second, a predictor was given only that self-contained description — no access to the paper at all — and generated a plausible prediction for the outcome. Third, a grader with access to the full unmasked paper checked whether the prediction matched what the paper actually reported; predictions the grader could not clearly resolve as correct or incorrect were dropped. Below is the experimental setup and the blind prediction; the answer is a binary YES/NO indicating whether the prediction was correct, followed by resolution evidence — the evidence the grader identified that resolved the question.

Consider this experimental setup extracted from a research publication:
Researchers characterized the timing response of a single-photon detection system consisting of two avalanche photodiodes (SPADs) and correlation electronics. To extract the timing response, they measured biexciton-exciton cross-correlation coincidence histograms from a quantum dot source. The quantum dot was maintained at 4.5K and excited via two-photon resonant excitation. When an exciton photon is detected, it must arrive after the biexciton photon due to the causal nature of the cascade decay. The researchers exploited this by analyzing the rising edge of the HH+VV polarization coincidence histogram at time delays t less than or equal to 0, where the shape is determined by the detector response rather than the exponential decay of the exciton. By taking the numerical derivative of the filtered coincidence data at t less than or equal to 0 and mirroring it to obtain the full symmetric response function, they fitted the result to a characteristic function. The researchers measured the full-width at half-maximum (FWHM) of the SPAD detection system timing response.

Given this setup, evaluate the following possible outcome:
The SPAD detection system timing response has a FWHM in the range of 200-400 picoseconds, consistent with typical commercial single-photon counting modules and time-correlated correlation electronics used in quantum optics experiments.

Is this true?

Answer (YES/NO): NO